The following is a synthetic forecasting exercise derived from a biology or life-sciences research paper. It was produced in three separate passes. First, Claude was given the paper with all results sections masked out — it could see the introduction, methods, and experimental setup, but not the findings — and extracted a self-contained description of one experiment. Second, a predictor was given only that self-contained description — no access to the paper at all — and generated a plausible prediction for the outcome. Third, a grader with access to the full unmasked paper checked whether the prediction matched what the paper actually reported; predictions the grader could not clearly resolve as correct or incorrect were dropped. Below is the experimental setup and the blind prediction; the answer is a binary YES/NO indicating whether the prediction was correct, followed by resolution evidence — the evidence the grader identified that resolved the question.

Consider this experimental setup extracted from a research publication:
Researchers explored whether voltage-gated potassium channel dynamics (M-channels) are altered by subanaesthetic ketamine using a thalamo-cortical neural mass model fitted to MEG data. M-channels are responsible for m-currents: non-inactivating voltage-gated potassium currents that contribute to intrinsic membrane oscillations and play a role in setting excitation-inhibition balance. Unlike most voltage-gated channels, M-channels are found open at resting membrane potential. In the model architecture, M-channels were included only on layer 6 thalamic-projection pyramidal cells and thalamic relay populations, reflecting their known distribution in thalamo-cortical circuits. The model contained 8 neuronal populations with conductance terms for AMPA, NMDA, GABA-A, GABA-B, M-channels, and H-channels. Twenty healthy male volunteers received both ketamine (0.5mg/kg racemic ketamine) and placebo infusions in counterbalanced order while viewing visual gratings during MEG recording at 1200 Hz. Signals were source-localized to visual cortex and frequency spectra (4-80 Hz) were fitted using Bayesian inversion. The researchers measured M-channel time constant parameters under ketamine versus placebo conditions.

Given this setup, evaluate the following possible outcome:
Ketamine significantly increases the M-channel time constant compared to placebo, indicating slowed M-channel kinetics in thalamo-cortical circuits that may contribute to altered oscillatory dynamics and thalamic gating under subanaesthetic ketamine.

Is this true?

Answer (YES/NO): NO